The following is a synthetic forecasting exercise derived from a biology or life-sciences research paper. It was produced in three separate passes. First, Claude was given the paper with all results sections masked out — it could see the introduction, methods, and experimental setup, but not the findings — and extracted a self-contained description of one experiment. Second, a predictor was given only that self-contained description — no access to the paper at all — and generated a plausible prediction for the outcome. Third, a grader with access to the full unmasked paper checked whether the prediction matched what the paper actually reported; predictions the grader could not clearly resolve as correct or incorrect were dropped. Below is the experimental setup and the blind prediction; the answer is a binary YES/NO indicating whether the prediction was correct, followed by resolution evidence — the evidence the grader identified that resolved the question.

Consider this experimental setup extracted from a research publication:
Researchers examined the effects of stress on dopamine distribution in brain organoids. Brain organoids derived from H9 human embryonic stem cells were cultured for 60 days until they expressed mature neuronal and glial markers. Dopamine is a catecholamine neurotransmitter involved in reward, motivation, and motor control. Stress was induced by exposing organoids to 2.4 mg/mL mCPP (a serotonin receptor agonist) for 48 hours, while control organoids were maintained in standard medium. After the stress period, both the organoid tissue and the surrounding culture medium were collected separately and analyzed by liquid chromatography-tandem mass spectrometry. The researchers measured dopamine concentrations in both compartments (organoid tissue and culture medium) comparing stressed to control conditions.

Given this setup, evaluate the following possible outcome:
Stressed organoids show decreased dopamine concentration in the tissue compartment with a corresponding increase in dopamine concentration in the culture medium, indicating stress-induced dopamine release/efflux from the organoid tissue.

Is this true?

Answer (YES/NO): NO